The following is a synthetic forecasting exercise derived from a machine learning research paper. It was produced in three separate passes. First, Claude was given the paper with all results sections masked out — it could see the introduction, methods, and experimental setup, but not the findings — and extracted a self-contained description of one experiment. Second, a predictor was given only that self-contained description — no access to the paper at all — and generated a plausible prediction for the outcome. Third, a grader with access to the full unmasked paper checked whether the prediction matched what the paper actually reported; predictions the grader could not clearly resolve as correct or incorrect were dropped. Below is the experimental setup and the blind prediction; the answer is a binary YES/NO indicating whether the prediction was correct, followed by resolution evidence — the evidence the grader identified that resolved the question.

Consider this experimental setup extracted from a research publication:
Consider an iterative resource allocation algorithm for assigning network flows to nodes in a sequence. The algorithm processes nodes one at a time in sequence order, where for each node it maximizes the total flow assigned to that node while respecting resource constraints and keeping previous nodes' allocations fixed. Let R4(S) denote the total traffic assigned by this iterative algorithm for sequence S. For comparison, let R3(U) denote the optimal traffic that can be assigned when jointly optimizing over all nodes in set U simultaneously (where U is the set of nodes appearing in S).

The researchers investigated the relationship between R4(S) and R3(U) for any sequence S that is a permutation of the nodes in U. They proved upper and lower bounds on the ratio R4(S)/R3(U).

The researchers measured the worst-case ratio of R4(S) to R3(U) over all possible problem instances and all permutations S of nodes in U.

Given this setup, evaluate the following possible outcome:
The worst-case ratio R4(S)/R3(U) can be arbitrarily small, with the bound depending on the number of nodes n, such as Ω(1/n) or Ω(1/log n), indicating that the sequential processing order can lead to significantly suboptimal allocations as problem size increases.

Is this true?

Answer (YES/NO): NO